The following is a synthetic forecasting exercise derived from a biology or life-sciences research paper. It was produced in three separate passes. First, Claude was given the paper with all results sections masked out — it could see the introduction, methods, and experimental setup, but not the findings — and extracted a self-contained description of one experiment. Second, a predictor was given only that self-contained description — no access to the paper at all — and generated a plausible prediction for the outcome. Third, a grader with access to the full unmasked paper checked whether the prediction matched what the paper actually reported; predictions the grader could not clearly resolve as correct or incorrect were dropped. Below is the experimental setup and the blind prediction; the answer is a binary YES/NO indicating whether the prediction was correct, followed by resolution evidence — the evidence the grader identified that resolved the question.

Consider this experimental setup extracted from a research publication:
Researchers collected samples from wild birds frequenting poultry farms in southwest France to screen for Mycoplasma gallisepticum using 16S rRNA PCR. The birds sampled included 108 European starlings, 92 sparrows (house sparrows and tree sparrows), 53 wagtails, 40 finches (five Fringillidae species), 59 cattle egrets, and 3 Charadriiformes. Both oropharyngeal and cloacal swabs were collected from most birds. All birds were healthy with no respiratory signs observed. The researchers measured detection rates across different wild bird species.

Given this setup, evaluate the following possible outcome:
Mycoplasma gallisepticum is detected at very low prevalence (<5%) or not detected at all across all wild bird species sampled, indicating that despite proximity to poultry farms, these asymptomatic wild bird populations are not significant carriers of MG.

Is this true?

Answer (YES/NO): YES